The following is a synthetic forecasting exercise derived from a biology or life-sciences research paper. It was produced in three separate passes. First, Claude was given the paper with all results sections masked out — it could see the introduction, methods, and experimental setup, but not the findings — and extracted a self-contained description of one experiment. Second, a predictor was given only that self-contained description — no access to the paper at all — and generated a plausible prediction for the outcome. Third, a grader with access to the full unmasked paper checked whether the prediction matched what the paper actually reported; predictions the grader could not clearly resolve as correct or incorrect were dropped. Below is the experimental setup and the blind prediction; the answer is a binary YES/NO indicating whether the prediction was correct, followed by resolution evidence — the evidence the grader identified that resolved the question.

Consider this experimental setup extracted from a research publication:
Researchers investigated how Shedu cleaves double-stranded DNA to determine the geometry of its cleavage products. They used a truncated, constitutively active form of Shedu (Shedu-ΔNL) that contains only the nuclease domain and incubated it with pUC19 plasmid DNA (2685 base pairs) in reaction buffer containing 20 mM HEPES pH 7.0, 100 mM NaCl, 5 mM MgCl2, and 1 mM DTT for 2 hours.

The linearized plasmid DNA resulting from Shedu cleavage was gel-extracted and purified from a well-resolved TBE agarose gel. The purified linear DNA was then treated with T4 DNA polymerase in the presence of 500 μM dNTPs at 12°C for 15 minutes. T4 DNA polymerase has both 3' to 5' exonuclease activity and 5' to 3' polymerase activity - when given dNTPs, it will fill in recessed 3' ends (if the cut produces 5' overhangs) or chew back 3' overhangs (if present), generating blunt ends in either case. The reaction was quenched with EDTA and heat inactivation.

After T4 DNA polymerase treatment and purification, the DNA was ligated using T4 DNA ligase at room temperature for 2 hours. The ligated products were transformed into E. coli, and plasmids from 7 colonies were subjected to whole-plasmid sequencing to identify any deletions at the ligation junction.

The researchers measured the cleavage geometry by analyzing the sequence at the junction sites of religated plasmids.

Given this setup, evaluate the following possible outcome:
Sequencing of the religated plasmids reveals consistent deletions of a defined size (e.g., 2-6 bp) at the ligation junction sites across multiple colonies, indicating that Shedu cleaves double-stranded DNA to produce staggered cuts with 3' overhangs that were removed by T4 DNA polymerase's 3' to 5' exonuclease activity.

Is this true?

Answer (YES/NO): NO